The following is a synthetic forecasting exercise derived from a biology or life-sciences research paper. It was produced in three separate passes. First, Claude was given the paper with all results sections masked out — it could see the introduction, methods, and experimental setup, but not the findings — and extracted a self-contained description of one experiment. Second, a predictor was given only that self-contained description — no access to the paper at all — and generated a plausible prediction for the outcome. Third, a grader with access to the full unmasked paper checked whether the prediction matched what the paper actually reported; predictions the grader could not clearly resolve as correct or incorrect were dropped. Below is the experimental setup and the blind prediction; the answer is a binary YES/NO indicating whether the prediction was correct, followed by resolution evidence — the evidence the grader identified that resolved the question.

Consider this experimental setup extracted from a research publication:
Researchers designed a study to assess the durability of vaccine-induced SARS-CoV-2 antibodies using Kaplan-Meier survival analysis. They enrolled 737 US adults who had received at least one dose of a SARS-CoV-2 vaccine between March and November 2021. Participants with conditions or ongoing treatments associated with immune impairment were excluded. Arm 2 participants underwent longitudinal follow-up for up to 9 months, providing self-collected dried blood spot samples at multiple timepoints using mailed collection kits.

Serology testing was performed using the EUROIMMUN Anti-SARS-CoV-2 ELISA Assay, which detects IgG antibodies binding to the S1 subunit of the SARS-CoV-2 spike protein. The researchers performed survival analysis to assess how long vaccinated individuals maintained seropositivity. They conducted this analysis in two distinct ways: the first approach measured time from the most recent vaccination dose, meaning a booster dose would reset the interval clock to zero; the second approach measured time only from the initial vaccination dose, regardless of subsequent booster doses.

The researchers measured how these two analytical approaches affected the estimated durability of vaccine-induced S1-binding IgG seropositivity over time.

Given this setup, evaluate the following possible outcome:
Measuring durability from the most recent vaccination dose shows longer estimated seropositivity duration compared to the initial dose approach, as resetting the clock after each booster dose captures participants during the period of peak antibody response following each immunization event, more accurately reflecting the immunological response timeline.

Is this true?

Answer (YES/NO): NO